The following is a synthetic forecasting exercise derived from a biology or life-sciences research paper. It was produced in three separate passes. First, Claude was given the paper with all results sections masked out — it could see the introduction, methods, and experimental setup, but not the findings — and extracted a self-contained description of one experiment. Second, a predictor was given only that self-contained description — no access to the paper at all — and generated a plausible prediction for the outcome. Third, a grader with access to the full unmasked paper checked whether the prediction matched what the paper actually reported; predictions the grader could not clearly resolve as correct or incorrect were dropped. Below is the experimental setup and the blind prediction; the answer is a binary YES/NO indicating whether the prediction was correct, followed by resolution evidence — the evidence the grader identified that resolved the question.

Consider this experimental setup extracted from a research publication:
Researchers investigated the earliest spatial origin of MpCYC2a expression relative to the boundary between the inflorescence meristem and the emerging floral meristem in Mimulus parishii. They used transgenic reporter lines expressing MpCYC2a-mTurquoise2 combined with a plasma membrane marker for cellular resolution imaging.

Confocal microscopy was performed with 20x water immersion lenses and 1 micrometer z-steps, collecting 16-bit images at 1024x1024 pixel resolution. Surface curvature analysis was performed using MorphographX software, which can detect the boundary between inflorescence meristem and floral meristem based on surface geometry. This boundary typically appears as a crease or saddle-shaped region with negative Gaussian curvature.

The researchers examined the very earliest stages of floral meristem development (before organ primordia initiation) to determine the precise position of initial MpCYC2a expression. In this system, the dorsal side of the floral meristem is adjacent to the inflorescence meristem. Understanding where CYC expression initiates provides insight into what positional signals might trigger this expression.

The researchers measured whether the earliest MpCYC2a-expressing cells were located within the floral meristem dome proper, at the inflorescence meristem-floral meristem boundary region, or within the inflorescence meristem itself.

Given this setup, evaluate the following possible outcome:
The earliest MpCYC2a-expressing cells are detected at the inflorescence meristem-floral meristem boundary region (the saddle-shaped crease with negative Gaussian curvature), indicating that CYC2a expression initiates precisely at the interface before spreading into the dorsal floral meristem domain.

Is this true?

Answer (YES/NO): NO